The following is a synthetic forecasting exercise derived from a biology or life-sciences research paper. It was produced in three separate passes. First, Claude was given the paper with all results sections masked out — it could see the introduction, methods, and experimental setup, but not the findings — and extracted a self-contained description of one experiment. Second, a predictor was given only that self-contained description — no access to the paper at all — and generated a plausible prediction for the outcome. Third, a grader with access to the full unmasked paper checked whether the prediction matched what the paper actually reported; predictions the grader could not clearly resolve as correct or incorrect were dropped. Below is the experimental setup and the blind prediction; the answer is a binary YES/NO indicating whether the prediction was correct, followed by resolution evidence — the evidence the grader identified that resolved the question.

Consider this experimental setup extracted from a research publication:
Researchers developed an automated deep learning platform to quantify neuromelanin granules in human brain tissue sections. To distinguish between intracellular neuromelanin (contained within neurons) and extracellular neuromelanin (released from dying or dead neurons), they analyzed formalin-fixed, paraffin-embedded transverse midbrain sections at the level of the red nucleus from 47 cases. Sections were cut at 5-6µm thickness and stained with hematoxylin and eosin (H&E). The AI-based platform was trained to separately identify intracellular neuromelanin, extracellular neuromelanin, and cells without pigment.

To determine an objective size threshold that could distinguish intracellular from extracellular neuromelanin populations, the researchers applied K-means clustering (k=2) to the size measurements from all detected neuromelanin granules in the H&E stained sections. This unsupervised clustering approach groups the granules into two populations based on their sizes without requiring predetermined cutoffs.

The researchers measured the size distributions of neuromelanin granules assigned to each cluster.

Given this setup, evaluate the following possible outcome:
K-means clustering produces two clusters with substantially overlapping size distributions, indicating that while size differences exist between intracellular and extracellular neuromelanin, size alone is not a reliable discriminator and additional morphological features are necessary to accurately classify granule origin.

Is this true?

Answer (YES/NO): NO